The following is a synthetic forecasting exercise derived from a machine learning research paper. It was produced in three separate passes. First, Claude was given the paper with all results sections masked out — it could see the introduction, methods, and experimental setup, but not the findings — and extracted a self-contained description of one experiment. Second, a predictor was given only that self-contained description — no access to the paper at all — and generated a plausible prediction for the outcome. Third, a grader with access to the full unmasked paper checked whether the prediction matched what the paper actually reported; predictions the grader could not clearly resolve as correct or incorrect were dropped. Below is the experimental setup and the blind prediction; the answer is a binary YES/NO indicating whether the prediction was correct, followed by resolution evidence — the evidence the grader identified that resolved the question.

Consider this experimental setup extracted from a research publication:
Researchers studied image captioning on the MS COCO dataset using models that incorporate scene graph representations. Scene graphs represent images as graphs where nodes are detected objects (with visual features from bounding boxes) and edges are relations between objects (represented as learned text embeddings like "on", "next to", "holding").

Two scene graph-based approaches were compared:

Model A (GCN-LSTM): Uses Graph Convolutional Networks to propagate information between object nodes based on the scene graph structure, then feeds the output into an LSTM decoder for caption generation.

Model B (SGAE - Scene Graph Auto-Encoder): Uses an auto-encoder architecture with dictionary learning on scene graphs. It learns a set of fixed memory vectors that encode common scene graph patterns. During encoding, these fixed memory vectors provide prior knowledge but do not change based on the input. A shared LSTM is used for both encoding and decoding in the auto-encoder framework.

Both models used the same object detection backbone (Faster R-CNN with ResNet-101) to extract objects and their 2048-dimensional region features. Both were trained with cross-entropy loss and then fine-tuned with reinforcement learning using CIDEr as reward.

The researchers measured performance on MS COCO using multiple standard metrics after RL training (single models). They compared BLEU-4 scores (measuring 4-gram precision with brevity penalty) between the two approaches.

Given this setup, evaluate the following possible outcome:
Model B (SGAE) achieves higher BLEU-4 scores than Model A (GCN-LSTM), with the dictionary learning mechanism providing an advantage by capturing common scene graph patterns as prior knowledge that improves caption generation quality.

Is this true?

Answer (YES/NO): YES